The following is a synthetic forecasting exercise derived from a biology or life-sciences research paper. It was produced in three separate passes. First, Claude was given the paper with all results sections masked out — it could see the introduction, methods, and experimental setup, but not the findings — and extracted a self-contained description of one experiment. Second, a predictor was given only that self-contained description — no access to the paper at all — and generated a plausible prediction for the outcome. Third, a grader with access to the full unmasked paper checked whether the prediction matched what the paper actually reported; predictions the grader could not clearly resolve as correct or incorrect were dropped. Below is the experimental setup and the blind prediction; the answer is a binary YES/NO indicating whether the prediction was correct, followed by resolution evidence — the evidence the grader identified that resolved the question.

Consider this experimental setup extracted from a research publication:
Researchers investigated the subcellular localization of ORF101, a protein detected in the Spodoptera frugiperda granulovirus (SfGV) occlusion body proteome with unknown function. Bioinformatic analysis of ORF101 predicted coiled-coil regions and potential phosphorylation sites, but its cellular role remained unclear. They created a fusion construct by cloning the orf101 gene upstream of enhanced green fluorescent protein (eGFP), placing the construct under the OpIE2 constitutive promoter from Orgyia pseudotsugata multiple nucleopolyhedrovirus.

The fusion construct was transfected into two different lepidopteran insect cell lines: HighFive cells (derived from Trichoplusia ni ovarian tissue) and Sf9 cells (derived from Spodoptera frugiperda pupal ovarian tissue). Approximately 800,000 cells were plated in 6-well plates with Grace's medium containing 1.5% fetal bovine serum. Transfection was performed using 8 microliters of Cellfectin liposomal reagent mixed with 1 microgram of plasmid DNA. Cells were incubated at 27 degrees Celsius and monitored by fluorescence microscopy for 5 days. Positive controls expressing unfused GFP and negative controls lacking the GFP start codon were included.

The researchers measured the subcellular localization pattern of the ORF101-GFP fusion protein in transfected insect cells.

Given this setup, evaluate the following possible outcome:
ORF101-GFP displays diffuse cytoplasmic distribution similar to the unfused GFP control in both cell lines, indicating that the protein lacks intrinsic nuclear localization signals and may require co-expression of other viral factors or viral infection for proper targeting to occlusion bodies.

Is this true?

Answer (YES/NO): NO